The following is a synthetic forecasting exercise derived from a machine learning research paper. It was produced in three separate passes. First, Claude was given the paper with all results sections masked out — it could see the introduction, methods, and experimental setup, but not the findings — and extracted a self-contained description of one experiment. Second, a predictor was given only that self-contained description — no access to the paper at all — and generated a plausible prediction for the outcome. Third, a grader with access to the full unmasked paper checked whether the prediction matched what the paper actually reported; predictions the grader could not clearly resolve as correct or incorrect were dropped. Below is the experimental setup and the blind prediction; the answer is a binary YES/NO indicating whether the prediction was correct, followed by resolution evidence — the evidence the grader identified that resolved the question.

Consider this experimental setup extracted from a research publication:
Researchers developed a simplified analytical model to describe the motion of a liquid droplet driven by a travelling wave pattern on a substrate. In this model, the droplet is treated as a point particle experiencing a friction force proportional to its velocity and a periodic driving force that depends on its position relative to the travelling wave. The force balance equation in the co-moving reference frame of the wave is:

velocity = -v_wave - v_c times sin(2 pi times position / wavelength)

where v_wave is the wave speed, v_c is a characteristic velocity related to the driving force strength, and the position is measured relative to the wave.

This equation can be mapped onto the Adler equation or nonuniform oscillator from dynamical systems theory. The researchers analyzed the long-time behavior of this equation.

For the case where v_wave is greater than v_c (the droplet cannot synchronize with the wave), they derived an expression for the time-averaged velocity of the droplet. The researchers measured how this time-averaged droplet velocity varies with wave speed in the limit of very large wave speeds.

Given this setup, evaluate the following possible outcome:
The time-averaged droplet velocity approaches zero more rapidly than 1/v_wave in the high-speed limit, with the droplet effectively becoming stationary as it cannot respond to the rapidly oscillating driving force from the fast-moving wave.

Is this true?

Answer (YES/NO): NO